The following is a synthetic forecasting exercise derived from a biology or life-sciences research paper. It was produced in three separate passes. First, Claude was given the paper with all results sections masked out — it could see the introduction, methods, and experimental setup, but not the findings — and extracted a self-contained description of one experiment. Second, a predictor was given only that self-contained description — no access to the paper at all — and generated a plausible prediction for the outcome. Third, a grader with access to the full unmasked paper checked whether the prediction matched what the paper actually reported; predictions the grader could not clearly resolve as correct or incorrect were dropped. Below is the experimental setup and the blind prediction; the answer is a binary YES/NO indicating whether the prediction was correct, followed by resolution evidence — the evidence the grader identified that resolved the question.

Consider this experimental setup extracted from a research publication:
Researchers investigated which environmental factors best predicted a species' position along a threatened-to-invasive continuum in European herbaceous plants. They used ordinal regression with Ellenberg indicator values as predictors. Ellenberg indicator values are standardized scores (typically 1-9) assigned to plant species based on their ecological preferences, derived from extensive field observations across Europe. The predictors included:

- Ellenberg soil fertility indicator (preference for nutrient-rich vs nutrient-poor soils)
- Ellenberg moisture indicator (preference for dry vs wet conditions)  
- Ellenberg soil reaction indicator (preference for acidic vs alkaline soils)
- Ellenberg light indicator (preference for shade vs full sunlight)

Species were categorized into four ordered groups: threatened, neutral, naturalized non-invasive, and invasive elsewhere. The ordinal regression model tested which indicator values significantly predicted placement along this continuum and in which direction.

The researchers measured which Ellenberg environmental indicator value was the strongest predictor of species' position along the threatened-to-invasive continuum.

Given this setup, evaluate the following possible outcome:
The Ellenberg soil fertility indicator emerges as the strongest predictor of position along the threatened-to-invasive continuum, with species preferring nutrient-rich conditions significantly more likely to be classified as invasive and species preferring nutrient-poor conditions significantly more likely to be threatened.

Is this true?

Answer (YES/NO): YES